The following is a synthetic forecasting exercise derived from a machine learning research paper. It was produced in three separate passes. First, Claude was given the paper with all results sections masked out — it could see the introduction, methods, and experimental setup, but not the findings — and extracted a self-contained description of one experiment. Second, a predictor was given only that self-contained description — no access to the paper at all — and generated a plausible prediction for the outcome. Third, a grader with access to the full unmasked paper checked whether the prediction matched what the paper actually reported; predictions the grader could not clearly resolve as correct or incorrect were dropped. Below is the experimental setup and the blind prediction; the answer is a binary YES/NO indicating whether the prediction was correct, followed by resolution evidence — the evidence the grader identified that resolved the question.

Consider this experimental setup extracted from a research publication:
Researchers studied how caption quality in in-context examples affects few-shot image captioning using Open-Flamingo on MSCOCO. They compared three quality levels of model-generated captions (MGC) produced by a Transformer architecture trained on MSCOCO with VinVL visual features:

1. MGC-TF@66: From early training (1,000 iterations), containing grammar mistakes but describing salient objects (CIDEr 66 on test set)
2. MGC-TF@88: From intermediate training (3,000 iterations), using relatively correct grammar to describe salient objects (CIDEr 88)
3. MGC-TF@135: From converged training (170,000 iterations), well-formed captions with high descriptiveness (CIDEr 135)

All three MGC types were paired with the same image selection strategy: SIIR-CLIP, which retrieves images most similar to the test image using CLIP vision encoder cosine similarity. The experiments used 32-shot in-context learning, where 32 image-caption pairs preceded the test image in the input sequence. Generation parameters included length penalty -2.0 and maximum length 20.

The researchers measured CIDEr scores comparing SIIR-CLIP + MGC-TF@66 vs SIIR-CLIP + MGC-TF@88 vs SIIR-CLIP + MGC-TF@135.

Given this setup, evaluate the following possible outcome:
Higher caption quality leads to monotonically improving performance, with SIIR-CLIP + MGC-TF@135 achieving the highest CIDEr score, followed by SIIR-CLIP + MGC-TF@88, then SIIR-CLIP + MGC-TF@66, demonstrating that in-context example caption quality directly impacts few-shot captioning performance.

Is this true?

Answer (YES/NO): NO